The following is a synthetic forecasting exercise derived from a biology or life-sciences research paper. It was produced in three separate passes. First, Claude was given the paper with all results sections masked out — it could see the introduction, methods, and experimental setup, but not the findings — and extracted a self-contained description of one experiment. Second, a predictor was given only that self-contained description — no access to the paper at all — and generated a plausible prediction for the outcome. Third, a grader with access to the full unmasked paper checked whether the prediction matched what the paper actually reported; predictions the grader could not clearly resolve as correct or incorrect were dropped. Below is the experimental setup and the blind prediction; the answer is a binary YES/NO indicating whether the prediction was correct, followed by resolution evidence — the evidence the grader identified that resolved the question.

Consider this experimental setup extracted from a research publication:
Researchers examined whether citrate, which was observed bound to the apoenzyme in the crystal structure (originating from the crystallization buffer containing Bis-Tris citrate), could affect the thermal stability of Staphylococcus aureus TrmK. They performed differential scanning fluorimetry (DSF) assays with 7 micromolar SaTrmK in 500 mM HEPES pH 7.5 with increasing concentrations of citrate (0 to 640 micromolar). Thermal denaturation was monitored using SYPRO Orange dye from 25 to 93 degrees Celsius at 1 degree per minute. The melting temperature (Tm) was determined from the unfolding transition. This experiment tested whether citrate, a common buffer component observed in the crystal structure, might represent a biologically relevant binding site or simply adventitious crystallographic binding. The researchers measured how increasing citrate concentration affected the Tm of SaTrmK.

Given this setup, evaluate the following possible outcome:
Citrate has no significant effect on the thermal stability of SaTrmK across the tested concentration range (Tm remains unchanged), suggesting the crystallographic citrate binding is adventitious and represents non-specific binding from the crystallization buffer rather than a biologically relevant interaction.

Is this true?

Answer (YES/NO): NO